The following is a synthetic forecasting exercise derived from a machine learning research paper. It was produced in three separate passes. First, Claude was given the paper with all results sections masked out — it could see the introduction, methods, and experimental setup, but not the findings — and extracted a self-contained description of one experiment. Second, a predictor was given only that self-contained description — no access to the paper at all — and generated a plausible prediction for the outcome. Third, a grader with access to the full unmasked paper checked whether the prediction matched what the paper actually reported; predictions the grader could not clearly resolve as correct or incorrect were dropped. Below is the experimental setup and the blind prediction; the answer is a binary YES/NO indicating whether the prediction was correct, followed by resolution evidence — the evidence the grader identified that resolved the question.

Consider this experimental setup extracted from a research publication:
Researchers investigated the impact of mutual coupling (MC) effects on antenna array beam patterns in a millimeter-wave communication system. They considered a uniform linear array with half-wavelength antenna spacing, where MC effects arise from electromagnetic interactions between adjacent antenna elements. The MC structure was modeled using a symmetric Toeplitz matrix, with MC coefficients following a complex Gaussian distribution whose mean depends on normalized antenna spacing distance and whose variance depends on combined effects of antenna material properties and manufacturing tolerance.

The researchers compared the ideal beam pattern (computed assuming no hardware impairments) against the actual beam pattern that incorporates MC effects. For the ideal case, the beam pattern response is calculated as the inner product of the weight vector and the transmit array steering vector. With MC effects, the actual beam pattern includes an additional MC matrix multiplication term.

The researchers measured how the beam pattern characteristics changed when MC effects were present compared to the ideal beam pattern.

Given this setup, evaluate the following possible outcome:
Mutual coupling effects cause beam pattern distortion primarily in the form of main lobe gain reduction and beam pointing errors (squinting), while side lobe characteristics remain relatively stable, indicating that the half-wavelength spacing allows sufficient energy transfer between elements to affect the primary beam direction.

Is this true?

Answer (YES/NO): NO